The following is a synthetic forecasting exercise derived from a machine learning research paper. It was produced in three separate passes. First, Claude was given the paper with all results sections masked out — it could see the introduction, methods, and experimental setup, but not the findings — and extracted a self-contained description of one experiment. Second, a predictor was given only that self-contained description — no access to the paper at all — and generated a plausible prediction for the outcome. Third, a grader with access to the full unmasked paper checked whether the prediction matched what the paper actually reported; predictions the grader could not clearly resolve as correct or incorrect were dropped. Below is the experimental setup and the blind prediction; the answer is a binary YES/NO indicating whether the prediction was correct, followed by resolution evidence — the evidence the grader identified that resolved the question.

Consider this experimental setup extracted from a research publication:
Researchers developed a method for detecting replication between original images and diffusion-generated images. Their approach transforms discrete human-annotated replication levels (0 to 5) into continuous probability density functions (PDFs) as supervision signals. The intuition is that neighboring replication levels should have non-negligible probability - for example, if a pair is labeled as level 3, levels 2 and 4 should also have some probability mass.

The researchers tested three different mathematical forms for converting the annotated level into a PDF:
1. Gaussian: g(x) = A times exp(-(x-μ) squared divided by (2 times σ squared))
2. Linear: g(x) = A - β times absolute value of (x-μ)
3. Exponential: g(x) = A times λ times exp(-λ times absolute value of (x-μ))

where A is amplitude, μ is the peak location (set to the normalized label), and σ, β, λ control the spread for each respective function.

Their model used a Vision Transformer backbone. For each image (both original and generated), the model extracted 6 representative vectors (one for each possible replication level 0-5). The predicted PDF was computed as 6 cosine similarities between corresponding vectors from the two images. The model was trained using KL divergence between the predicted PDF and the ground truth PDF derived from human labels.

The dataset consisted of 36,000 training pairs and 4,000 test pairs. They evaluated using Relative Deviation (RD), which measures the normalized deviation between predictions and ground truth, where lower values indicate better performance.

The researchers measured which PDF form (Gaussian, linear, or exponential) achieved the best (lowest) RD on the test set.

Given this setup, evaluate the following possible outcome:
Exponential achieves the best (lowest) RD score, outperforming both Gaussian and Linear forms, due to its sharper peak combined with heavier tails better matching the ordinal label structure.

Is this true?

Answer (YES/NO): NO